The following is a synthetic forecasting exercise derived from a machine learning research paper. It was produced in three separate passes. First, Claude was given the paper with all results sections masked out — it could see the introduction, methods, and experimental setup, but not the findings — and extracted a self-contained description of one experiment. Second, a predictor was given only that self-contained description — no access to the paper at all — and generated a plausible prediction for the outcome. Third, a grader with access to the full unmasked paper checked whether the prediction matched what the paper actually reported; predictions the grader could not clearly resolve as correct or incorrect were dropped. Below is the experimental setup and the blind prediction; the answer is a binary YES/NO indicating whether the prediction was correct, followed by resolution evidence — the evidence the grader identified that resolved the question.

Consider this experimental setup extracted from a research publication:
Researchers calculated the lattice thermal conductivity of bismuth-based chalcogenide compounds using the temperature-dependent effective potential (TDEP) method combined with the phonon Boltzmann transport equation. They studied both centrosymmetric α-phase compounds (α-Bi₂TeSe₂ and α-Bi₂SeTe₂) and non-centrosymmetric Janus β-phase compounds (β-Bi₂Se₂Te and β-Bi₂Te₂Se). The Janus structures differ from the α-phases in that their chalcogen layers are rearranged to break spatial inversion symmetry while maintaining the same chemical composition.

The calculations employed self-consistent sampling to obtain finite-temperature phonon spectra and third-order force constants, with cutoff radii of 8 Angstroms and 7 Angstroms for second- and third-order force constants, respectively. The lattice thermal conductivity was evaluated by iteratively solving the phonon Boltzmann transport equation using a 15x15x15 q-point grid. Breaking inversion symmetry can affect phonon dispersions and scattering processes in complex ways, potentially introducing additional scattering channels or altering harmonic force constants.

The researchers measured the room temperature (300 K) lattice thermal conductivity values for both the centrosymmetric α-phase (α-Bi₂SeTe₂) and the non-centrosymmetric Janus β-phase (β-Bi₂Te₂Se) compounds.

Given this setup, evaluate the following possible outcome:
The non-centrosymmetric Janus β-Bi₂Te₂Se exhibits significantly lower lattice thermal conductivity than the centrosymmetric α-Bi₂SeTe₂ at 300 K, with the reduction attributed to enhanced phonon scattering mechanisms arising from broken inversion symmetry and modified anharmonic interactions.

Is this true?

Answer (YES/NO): YES